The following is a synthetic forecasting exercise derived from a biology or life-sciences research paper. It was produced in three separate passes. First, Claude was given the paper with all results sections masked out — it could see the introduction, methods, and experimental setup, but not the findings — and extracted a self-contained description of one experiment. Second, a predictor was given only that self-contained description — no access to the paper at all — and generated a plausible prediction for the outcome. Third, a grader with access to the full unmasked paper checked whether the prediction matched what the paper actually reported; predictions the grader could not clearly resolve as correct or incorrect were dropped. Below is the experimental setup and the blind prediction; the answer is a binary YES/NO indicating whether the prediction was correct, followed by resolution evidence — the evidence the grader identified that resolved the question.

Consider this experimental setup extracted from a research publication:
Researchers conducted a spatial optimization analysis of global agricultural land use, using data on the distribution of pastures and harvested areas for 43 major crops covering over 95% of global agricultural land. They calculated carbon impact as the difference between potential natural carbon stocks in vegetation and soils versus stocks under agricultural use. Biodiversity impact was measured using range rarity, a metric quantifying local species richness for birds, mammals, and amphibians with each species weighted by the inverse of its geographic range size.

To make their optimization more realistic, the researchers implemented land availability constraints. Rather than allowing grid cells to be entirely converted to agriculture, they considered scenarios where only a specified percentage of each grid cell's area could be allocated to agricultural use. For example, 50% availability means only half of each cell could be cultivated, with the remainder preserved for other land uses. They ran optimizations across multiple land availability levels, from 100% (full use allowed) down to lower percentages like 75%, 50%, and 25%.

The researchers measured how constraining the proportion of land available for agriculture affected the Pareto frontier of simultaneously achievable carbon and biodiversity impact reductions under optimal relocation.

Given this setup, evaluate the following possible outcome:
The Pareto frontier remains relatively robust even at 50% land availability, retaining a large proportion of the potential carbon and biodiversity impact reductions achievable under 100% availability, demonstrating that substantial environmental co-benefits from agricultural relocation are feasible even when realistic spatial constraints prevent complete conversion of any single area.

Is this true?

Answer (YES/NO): YES